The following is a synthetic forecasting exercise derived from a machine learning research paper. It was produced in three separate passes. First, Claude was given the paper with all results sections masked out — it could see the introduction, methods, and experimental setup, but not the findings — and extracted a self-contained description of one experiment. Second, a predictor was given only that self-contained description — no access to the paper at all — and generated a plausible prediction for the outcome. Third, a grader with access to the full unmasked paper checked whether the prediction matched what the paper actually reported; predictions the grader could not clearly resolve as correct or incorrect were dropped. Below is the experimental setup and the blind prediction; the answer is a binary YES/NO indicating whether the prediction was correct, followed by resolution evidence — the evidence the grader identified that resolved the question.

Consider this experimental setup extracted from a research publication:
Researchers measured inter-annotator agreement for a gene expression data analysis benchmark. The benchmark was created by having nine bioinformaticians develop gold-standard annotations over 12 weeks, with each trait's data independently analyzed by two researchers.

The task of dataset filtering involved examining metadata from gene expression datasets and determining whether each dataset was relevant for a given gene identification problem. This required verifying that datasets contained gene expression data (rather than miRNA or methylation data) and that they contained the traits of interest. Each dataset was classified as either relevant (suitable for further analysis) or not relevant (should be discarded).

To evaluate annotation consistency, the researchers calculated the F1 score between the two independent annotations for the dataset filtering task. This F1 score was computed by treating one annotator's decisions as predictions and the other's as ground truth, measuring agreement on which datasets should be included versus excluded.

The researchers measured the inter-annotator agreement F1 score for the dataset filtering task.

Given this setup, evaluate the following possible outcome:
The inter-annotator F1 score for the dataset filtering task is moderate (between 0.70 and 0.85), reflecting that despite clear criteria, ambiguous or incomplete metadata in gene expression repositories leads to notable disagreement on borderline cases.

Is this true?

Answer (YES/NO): NO